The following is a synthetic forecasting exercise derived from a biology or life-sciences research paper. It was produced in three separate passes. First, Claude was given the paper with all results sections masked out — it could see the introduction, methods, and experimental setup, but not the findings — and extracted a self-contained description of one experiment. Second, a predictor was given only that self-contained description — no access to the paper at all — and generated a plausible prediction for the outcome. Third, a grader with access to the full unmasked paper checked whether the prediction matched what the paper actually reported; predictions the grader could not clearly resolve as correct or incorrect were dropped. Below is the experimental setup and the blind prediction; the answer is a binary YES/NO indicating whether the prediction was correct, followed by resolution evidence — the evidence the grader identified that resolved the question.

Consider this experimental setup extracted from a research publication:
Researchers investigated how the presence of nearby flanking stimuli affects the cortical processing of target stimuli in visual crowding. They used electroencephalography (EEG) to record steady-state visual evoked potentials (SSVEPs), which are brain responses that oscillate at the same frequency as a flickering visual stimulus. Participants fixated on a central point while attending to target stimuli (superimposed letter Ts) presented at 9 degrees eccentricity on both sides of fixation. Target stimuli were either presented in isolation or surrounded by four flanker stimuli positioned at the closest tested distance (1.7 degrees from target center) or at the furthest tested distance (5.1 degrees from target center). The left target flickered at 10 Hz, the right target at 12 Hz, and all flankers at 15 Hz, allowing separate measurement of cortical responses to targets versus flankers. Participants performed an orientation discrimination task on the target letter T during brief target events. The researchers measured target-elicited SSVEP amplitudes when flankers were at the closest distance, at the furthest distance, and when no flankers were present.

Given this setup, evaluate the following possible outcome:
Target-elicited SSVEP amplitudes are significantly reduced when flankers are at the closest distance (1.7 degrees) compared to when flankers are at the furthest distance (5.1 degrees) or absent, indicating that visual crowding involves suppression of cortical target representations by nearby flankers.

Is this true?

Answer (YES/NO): YES